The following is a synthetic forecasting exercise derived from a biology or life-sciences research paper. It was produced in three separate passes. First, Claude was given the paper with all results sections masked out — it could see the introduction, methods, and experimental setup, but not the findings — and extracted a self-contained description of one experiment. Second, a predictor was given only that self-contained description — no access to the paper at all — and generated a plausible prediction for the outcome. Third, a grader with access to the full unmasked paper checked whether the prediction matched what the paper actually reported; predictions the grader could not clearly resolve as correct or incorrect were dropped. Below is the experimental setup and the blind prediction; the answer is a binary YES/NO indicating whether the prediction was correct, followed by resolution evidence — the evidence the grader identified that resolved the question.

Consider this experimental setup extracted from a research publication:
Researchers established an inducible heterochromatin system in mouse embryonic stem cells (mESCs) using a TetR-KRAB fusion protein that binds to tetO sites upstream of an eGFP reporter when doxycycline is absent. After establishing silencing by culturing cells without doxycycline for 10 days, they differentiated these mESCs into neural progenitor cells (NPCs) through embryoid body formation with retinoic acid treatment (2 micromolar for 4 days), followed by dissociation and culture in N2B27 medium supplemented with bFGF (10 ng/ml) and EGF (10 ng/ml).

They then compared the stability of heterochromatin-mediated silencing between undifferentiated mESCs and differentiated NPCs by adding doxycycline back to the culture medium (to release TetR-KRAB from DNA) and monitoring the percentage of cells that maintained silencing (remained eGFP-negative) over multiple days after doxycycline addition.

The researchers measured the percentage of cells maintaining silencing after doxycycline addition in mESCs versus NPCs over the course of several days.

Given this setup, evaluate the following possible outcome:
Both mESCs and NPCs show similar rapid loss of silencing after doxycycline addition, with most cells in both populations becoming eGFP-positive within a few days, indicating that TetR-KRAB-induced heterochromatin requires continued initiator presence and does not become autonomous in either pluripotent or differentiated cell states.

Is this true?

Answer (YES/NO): NO